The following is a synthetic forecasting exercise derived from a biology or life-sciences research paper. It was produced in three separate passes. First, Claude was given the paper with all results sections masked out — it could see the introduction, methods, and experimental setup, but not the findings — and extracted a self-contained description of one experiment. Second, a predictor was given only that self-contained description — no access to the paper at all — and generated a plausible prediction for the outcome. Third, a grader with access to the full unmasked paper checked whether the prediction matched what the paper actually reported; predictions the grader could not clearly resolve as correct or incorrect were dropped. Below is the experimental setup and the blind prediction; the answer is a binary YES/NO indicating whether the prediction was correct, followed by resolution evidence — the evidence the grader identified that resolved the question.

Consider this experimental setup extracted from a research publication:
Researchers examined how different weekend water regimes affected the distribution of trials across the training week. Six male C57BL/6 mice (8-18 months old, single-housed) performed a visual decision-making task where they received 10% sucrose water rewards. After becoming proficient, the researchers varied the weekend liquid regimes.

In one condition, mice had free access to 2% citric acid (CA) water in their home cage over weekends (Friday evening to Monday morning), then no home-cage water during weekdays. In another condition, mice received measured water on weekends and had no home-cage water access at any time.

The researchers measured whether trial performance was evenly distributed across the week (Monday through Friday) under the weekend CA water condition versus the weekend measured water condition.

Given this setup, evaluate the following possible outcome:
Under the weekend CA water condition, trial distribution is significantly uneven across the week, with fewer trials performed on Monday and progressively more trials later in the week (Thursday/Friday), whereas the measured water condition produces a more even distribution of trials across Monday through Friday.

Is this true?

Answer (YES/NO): NO